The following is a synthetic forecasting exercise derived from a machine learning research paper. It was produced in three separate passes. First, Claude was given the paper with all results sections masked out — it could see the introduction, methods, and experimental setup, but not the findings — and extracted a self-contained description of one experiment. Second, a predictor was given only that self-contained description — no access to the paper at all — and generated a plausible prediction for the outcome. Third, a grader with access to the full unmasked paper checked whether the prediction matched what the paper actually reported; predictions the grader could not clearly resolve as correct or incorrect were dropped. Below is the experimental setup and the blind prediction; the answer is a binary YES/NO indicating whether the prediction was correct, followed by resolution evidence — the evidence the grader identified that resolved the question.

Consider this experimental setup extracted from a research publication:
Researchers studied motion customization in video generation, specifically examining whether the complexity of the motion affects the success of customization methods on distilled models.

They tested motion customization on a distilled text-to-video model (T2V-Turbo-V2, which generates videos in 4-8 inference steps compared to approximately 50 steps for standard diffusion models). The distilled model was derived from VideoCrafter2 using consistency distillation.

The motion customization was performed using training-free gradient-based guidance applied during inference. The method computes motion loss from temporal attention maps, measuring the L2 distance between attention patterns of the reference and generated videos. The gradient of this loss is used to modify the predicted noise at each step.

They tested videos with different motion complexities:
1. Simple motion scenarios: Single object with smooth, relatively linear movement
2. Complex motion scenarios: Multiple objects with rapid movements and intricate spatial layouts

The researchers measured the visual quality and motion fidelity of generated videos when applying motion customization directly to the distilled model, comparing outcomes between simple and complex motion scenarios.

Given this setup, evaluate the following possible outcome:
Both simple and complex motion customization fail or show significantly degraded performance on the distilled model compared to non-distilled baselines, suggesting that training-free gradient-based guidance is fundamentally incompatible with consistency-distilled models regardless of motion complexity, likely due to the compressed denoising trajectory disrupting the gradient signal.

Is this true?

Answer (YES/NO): NO